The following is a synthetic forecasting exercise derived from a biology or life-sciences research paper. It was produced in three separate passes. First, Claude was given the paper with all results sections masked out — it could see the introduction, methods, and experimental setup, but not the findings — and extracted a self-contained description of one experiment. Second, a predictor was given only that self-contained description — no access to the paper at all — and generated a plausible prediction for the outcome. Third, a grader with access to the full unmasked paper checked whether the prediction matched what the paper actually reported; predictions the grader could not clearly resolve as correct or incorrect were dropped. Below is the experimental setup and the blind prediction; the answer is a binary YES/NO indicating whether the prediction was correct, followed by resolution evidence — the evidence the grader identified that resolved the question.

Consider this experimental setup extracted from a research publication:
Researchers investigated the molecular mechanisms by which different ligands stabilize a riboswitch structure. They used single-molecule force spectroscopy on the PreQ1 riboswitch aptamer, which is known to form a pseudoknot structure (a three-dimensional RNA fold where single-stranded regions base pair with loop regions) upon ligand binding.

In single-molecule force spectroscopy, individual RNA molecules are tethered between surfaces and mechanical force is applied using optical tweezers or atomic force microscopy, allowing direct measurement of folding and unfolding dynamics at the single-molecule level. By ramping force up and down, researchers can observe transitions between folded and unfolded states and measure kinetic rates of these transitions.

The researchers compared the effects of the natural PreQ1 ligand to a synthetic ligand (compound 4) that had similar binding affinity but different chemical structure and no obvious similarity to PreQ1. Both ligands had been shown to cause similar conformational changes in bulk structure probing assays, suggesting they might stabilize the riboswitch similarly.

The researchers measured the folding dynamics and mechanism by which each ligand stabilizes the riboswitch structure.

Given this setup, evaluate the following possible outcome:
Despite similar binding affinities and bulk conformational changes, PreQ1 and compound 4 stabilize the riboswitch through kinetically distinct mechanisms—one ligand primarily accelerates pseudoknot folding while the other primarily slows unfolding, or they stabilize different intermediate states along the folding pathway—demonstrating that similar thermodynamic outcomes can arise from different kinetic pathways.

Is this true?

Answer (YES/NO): YES